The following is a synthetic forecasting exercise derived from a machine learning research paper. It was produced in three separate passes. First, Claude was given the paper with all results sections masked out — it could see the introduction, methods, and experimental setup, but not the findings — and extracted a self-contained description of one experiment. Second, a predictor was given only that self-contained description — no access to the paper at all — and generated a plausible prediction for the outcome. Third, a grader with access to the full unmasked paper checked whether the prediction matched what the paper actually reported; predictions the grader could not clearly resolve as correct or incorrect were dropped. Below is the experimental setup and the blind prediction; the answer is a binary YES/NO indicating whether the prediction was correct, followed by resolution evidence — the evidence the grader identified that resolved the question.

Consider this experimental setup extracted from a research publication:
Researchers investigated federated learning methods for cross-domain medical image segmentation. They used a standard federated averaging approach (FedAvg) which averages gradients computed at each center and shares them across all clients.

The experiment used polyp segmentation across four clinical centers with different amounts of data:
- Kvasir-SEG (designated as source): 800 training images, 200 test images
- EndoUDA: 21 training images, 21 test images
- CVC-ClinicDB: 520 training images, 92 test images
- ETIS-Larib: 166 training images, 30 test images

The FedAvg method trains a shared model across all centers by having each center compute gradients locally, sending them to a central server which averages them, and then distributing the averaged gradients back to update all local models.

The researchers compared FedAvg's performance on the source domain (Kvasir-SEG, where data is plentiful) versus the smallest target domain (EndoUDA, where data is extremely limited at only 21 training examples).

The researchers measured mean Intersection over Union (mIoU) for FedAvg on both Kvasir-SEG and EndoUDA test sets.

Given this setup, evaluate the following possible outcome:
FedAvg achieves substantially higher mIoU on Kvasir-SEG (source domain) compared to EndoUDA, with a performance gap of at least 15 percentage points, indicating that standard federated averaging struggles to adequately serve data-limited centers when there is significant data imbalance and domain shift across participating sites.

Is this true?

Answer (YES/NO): YES